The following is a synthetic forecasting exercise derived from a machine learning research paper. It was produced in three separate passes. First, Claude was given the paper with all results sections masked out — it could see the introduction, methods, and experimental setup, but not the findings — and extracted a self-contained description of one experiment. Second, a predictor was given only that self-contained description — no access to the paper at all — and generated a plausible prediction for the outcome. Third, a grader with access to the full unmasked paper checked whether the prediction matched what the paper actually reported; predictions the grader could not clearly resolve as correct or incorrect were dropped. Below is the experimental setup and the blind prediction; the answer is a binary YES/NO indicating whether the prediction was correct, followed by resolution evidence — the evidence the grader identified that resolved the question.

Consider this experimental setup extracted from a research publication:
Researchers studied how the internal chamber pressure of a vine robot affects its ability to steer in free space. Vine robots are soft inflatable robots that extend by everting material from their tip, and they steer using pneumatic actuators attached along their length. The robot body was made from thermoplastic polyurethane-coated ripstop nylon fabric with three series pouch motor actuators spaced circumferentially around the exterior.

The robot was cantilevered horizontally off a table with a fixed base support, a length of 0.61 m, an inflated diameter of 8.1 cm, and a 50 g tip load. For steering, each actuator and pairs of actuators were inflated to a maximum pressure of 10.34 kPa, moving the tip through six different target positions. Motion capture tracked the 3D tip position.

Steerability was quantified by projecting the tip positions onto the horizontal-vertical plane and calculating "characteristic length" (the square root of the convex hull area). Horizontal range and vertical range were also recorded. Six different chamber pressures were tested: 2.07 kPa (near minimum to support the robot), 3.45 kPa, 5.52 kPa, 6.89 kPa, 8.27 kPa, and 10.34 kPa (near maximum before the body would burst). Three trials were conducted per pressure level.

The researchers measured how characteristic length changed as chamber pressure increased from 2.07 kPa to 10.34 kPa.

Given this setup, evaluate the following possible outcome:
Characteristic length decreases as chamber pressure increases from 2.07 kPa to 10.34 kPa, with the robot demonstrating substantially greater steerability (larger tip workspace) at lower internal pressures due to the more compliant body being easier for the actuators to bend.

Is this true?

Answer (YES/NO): NO